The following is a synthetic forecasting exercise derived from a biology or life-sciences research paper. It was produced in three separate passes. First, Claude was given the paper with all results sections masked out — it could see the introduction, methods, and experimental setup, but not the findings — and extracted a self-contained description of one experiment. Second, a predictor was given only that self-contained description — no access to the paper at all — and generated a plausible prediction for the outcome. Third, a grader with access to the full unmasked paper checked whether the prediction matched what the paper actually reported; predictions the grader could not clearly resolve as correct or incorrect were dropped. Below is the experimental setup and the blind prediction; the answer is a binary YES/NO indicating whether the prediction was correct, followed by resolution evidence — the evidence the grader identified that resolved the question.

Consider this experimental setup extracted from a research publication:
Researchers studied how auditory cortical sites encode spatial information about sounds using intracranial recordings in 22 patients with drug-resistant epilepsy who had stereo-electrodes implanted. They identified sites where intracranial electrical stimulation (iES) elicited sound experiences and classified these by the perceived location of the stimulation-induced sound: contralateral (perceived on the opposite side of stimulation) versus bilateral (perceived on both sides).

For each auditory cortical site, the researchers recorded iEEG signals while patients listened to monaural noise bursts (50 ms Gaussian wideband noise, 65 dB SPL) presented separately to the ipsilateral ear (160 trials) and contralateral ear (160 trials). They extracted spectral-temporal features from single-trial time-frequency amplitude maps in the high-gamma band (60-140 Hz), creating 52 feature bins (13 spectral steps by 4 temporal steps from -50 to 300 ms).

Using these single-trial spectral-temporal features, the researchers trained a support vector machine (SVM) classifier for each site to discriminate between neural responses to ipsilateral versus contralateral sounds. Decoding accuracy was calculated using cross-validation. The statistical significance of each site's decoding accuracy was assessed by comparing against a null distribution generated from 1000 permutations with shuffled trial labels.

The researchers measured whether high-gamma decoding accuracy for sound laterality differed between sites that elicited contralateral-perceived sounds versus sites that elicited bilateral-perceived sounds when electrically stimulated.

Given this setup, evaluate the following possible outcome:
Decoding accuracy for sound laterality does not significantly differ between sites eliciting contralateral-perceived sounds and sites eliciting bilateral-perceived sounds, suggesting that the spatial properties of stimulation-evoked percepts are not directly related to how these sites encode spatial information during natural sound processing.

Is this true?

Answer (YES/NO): NO